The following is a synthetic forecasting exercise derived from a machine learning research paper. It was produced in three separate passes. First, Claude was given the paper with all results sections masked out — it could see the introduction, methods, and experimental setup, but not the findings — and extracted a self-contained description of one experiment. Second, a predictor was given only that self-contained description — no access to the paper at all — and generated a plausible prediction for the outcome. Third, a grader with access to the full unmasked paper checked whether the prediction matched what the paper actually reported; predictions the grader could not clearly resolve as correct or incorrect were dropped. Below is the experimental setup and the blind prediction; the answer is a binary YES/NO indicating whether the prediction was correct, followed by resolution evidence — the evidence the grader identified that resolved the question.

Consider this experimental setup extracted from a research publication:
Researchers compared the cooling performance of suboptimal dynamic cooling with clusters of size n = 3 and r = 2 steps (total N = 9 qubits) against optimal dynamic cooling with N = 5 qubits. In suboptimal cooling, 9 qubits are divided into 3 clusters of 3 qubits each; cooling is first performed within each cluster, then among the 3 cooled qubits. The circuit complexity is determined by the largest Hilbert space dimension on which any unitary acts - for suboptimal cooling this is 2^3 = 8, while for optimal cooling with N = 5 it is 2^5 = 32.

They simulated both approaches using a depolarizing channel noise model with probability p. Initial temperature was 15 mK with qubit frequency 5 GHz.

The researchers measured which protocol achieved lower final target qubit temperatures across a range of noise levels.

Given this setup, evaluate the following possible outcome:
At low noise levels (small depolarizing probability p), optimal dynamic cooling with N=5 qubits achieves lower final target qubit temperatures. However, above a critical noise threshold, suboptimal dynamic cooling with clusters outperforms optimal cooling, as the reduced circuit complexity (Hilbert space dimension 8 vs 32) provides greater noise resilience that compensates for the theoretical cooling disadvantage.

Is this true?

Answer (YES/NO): NO